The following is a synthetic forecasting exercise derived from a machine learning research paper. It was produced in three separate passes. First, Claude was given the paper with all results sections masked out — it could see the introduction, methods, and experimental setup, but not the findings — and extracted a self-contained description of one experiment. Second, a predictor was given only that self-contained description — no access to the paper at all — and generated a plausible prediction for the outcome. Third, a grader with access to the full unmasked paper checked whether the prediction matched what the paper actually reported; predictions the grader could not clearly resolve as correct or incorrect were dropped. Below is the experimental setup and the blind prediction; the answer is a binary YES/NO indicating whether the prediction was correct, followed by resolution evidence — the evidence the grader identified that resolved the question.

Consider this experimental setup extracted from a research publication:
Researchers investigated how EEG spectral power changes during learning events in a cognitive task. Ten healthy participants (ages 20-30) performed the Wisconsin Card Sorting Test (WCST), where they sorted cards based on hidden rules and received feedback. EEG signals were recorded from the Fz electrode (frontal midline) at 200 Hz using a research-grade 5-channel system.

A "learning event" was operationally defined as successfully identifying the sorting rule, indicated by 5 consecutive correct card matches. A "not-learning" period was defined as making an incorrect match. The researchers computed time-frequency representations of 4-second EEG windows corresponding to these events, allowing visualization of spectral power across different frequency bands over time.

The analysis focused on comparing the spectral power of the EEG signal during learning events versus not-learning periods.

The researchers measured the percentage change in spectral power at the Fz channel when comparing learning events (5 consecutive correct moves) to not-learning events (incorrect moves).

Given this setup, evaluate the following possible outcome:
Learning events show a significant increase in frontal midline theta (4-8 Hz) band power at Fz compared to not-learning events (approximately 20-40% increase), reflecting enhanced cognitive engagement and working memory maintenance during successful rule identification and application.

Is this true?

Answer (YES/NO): NO